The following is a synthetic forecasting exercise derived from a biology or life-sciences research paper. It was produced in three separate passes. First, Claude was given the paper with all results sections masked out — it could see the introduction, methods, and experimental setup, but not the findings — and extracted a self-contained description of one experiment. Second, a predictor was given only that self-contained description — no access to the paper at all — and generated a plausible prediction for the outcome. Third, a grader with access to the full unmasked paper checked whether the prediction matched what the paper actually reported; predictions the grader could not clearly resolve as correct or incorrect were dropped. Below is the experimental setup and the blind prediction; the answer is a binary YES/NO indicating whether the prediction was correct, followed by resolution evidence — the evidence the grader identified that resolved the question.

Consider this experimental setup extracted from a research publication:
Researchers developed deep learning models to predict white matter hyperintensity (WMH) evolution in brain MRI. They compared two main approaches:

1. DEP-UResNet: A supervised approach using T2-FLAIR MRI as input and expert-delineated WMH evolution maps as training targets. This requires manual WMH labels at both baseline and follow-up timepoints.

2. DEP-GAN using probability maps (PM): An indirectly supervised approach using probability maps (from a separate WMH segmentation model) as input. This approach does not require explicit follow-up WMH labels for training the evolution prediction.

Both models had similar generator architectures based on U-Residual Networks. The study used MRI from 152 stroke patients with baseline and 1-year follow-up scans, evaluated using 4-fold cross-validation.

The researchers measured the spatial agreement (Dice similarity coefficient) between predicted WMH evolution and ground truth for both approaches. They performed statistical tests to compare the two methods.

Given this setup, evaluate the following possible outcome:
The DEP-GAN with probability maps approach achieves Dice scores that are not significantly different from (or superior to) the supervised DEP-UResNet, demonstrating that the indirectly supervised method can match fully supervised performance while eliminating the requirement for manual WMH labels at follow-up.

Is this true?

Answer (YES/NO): YES